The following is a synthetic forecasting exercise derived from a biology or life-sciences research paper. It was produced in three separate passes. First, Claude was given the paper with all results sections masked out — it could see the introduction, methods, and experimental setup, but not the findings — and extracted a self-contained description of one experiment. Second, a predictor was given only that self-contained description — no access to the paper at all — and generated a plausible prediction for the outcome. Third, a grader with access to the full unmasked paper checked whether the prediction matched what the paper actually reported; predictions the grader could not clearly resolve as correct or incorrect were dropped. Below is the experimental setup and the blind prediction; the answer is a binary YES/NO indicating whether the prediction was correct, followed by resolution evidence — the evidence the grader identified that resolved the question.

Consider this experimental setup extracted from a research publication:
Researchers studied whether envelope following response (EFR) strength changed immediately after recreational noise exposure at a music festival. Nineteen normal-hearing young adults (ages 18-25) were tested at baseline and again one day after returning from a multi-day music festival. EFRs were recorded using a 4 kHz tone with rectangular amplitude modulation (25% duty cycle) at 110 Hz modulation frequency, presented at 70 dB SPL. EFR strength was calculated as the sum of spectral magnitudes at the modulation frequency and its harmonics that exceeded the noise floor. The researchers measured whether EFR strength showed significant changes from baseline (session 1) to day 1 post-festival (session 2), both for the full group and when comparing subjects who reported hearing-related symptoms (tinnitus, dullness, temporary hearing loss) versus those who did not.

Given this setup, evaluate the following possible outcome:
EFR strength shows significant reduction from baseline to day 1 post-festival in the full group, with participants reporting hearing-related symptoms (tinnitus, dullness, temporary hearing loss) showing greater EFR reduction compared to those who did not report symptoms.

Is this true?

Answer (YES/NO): NO